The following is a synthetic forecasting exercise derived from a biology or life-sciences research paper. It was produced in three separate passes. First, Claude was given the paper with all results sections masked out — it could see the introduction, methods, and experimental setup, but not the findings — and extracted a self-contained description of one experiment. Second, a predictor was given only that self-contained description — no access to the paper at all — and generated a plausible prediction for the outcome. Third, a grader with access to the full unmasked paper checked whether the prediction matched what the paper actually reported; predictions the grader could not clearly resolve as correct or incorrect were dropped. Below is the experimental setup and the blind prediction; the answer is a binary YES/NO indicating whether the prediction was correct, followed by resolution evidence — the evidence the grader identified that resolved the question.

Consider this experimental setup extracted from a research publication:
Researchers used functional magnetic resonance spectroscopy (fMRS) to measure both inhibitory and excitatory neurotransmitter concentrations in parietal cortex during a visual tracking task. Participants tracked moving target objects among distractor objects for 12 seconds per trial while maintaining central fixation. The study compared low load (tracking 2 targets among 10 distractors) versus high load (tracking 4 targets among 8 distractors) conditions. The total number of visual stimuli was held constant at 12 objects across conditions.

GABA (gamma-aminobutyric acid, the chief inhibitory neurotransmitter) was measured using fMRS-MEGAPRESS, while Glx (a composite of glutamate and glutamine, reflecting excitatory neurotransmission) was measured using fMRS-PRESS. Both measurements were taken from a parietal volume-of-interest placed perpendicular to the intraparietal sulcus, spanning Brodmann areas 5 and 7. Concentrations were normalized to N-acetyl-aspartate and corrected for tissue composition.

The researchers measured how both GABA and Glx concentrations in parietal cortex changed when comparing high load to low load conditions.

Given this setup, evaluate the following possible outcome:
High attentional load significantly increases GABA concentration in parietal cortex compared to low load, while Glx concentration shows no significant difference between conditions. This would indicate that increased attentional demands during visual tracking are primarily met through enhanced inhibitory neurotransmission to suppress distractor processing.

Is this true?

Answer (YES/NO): NO